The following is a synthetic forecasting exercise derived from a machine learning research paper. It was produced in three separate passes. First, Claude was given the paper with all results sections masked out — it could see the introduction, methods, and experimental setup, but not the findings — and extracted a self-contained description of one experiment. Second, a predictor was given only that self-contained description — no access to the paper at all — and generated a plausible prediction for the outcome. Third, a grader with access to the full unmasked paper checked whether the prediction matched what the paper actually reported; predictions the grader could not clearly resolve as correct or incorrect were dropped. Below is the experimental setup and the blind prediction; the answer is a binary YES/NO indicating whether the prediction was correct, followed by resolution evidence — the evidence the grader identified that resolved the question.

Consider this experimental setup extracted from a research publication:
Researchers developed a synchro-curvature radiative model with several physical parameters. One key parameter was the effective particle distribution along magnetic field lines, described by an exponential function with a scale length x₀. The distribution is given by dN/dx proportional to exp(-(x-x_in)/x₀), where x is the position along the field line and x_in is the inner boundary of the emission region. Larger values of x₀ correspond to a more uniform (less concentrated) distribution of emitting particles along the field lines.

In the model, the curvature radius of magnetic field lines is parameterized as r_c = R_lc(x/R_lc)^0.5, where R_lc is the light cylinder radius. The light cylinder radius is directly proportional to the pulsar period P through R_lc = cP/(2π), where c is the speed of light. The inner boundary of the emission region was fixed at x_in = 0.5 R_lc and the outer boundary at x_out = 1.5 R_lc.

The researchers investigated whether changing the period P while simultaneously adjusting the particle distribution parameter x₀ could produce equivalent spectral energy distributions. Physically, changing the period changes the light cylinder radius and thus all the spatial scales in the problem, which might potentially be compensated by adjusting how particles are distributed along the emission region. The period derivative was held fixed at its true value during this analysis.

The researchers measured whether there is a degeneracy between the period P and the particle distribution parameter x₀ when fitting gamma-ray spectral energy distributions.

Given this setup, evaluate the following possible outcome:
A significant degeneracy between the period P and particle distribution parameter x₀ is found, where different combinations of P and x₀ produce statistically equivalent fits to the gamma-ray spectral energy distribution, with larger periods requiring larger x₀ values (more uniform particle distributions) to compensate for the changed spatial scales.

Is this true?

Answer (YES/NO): NO